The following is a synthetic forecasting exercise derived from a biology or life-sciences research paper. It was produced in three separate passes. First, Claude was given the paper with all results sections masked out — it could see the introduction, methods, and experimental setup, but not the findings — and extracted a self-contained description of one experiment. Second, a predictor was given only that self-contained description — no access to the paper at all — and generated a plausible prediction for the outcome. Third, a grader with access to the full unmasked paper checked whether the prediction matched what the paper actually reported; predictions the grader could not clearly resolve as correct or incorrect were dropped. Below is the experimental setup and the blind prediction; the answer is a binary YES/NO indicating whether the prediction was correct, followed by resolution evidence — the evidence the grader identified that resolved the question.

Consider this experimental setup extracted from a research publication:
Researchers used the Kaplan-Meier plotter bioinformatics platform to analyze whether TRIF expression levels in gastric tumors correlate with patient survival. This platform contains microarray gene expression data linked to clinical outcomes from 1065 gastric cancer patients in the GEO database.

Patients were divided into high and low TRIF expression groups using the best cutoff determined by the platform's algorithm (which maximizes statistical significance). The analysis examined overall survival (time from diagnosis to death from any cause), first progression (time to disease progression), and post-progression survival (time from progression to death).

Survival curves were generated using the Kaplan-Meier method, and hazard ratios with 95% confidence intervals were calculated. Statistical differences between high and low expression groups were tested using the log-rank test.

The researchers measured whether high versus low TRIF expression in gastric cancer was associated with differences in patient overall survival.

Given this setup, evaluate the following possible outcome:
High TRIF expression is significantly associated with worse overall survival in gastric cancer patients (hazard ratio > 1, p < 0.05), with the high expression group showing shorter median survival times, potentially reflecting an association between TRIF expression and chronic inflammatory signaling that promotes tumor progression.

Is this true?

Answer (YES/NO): YES